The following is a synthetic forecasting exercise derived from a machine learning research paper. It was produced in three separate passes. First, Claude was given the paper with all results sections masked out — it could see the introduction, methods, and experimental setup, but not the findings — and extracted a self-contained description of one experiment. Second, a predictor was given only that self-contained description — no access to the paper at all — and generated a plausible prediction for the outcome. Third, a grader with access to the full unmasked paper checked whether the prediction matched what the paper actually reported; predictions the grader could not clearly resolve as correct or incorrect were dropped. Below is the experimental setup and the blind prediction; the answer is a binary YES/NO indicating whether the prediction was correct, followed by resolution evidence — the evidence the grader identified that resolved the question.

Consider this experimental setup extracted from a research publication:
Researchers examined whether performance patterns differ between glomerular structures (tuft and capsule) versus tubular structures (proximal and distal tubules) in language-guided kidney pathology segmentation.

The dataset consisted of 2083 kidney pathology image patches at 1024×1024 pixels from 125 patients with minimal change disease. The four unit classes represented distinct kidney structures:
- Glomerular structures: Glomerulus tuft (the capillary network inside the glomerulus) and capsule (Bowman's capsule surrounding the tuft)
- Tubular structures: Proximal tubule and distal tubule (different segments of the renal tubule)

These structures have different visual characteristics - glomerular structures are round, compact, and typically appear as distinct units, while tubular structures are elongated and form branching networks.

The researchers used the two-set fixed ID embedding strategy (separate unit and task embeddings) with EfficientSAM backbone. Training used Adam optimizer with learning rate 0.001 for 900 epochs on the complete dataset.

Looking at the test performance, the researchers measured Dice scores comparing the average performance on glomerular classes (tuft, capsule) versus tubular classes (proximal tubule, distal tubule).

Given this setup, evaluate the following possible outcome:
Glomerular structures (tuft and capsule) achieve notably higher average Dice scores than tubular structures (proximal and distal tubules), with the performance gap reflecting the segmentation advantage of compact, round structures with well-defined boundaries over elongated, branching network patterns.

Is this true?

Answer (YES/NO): NO